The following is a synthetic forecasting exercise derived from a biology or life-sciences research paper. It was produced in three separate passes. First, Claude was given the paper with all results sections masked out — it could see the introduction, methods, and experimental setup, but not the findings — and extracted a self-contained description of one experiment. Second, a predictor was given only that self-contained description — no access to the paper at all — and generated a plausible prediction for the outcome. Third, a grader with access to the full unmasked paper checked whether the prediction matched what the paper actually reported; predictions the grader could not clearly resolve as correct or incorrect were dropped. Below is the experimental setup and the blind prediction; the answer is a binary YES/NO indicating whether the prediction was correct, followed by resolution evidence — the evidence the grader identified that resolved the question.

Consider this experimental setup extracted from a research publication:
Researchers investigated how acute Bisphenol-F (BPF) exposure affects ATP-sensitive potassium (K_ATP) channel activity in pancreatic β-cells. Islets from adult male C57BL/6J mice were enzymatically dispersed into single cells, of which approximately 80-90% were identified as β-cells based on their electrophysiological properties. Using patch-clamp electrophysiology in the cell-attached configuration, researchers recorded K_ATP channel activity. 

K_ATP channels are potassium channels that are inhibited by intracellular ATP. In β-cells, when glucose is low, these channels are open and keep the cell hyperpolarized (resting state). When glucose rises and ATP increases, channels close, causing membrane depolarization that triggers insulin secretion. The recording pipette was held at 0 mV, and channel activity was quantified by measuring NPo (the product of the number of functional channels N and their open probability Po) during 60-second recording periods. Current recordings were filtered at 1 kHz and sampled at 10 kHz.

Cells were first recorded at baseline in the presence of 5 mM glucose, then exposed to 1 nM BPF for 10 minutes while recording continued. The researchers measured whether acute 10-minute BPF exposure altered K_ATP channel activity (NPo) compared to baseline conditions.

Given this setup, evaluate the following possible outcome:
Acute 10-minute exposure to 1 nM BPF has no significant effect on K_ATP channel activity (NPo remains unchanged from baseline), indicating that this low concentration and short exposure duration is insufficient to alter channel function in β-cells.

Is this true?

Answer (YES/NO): YES